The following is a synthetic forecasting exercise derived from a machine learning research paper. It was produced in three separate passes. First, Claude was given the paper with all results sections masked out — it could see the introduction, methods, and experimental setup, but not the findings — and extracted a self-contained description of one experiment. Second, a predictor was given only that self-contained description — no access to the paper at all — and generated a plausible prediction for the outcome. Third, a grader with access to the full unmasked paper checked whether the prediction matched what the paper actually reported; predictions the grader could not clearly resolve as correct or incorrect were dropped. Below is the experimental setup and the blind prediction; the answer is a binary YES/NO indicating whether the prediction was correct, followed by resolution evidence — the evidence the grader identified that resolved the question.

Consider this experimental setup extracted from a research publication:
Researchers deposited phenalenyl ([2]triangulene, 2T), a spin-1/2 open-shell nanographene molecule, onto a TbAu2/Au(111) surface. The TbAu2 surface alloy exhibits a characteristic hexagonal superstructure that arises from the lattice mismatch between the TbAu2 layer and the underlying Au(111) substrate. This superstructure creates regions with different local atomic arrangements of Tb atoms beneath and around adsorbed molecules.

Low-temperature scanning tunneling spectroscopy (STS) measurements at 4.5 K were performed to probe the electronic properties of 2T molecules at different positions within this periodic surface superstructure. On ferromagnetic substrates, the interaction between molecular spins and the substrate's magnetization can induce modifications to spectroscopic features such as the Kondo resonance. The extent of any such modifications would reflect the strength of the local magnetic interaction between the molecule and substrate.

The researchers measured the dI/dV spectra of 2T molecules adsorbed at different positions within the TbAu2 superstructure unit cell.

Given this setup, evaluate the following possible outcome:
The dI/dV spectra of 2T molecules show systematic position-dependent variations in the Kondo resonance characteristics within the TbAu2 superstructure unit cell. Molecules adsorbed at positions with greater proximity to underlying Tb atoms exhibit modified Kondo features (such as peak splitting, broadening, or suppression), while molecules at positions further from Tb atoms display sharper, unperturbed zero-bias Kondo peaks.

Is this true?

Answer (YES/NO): NO